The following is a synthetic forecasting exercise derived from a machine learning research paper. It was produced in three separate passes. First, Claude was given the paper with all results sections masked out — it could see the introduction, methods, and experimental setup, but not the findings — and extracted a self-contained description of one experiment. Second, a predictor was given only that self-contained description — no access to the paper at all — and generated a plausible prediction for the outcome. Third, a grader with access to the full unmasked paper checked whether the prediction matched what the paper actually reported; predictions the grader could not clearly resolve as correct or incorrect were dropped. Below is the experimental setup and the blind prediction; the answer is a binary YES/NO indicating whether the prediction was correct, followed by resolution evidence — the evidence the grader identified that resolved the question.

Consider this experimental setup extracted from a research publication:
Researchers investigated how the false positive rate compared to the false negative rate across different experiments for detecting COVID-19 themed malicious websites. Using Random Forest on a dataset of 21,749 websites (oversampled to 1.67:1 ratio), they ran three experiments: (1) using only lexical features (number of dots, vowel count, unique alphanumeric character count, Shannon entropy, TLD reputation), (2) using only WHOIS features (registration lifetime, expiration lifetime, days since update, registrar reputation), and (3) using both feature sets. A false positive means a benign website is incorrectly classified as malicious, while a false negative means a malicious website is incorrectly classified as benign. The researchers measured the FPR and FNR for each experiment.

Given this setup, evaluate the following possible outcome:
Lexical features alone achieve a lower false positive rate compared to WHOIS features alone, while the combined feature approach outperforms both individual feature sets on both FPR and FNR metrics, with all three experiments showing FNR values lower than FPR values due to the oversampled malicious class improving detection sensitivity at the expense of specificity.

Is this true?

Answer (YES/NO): NO